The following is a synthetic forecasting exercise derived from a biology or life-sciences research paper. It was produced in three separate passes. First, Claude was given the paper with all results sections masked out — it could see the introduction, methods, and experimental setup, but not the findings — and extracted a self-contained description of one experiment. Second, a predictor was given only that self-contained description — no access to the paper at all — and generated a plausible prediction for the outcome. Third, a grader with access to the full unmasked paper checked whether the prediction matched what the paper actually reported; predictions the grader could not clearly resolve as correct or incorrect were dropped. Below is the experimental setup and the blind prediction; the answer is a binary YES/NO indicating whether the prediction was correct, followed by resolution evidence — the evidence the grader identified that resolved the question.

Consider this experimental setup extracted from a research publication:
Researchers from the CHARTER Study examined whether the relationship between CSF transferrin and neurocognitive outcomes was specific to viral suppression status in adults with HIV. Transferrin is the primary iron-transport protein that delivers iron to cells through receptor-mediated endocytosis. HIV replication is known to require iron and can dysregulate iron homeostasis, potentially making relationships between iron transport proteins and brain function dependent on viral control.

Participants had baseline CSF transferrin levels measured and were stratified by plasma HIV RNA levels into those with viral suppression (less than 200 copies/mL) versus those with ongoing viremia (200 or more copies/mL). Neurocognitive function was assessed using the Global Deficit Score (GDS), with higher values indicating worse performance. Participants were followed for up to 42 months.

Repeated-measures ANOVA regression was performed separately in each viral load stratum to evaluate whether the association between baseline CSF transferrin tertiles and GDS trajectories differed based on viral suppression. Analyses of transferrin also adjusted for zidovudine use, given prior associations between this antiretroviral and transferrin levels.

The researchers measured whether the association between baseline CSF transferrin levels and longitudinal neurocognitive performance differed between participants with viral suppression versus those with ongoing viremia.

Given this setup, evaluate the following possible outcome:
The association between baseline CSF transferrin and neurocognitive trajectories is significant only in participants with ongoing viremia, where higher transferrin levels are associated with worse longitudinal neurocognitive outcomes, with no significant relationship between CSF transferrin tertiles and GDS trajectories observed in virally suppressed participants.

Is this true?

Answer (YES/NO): NO